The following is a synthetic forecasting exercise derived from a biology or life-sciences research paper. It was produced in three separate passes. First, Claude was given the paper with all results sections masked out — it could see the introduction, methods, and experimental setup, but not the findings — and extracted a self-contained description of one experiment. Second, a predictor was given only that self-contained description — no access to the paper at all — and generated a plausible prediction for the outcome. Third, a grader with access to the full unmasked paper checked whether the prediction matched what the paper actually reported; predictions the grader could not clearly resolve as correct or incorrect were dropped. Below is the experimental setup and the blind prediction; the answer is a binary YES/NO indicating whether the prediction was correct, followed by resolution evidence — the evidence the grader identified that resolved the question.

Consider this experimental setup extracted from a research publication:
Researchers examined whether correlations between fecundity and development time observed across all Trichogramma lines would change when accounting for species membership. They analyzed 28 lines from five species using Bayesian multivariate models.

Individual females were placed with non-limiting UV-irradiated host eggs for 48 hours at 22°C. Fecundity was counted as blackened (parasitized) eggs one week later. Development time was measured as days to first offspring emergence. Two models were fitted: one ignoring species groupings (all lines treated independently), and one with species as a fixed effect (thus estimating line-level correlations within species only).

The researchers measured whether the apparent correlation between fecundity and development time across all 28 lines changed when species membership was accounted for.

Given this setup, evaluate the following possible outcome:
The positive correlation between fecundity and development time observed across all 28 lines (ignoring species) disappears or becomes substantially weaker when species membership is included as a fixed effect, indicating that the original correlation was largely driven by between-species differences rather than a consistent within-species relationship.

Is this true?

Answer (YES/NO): NO